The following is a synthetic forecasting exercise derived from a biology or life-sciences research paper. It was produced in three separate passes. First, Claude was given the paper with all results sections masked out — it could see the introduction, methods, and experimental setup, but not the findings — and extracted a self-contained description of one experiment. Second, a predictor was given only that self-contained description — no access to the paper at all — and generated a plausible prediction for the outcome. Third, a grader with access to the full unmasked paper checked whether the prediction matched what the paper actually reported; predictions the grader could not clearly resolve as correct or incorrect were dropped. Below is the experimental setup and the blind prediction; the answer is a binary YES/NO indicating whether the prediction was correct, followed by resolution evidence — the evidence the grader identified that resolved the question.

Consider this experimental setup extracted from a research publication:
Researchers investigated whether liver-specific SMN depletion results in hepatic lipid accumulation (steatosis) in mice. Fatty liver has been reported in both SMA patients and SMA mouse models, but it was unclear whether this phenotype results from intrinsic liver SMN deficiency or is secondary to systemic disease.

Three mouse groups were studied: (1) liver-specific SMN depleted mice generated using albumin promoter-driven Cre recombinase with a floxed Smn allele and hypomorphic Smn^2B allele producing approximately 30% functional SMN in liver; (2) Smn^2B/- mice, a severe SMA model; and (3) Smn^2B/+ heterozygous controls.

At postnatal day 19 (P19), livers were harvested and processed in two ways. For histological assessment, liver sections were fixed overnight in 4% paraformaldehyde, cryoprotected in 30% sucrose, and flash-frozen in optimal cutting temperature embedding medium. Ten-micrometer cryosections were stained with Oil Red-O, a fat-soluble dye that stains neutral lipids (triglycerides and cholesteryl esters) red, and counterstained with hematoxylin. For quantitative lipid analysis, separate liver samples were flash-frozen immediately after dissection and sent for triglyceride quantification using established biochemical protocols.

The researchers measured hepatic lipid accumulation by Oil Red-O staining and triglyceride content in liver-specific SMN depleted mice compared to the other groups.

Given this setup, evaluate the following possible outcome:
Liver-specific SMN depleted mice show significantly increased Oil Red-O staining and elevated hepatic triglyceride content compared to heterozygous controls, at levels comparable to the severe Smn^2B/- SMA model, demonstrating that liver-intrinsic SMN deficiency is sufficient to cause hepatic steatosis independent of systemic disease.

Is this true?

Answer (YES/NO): NO